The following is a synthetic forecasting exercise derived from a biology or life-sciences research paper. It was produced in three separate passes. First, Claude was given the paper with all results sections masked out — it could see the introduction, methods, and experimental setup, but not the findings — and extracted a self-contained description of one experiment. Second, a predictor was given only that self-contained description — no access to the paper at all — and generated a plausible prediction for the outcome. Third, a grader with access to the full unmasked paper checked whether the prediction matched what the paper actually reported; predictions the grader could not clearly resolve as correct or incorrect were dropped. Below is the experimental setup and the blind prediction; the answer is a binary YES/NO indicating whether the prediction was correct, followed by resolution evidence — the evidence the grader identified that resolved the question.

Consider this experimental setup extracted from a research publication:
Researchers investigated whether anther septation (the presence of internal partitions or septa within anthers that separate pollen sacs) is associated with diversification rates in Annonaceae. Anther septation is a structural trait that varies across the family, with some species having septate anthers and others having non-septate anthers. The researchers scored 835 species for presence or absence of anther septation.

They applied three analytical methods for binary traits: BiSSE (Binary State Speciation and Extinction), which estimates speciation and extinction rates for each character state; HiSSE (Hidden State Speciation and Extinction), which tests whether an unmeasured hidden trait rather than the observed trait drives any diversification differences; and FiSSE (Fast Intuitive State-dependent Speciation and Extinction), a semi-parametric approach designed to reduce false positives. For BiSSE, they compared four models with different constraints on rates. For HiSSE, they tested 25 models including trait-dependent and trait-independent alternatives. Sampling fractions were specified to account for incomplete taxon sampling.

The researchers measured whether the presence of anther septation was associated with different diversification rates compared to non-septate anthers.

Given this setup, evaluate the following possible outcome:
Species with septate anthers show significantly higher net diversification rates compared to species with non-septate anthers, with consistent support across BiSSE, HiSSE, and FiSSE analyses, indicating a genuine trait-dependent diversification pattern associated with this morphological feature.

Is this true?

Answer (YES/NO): NO